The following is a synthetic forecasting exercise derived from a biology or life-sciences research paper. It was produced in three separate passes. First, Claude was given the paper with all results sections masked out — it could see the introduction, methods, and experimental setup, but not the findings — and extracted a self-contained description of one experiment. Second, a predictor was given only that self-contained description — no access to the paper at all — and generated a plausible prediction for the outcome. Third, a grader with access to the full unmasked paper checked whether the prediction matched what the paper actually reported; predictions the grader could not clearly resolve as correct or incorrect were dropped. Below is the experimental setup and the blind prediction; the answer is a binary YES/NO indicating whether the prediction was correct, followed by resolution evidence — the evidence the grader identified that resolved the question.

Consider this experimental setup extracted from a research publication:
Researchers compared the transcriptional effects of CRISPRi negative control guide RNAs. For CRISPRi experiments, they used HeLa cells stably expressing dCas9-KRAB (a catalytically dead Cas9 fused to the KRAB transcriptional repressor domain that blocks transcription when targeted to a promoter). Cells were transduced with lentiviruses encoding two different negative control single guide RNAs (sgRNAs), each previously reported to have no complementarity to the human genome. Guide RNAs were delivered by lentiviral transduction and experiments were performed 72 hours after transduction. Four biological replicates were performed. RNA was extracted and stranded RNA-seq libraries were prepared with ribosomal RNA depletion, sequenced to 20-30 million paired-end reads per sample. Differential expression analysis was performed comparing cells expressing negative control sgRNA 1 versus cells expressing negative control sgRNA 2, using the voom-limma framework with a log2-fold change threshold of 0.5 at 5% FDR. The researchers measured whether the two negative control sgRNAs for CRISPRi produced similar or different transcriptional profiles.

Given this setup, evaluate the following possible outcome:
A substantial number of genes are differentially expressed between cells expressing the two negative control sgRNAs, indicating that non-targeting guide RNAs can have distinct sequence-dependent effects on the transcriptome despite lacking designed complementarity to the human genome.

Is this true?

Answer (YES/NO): NO